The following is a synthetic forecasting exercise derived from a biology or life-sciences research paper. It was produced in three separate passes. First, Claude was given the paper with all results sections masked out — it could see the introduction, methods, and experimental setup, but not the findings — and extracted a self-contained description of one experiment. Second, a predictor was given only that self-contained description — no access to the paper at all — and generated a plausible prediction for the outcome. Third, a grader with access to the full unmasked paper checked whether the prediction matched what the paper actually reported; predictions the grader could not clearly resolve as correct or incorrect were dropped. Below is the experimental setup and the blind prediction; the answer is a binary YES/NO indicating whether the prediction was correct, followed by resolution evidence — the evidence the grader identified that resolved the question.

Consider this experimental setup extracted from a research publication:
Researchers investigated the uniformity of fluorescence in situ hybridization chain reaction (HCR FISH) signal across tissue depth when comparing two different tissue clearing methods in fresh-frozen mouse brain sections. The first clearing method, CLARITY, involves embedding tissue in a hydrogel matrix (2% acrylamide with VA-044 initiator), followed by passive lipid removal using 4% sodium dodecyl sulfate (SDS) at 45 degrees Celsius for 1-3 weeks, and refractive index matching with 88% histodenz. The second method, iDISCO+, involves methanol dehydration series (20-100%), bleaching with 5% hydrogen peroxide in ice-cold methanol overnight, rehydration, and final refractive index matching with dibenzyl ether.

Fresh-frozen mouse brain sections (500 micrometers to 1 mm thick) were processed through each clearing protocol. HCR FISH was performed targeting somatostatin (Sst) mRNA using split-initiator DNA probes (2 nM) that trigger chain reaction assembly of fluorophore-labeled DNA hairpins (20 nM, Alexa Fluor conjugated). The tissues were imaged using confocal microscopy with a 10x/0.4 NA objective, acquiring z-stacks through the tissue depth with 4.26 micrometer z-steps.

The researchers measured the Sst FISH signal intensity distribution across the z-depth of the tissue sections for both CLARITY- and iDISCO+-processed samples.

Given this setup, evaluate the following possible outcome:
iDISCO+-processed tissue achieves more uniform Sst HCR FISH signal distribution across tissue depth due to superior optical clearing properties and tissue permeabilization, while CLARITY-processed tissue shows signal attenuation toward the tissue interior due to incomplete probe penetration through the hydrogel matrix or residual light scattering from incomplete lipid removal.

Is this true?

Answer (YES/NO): YES